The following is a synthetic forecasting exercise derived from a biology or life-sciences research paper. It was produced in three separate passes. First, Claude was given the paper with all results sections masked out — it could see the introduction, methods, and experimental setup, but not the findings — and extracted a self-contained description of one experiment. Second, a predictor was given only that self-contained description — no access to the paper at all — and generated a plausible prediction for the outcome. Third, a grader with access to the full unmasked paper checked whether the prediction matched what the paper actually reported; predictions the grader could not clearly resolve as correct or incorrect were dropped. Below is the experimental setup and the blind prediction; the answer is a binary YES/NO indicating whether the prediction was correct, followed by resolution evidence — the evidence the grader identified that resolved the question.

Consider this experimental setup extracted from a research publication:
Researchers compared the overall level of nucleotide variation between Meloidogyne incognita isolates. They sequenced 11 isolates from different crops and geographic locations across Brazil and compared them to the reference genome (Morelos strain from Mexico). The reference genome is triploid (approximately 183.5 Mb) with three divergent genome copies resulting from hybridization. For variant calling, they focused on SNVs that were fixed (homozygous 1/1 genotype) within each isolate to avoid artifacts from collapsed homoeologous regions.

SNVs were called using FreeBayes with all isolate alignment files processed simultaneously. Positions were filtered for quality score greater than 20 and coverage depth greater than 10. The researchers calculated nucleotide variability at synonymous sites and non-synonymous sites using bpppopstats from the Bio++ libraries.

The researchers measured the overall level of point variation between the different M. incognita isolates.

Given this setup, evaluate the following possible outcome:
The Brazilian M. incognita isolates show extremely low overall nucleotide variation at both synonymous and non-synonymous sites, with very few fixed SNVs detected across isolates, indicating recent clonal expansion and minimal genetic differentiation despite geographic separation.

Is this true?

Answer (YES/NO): NO